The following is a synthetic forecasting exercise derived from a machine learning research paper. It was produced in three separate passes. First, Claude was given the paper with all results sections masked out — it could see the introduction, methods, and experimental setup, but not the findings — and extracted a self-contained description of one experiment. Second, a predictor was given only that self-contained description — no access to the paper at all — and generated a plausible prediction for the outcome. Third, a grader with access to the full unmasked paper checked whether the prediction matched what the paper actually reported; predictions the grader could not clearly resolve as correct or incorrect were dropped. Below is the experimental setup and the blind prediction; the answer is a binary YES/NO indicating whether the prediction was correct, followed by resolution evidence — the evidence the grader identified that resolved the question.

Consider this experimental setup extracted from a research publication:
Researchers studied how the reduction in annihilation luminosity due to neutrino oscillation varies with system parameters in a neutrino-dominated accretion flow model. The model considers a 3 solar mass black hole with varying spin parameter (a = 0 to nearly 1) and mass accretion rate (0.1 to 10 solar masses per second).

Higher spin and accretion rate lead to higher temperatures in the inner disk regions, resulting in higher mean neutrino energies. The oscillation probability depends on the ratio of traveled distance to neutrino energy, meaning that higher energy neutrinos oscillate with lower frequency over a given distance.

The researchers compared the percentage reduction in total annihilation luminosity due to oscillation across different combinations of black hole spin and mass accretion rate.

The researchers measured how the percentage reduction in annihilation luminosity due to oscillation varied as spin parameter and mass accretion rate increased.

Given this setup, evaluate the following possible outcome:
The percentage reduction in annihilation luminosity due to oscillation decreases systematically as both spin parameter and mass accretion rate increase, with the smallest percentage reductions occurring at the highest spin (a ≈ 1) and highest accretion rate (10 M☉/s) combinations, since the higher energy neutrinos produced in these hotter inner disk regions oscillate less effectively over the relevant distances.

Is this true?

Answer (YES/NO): NO